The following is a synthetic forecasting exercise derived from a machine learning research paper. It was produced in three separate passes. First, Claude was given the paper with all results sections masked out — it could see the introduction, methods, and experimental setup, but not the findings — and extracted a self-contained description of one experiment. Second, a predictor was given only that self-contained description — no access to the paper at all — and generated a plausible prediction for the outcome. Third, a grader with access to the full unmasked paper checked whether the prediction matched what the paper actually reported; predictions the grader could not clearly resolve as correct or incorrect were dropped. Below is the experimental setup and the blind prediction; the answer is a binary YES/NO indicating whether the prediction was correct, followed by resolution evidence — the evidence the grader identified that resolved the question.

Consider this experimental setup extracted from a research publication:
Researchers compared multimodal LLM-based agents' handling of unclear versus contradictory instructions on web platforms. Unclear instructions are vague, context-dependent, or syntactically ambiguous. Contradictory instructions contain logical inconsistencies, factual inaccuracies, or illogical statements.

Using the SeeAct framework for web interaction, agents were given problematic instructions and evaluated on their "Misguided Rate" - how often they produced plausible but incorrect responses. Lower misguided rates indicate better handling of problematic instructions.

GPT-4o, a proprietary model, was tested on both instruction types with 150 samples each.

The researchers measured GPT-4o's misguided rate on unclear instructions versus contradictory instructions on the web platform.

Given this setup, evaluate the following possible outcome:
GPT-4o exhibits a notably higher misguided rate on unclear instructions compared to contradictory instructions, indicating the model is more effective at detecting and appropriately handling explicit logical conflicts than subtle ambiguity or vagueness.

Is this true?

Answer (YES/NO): YES